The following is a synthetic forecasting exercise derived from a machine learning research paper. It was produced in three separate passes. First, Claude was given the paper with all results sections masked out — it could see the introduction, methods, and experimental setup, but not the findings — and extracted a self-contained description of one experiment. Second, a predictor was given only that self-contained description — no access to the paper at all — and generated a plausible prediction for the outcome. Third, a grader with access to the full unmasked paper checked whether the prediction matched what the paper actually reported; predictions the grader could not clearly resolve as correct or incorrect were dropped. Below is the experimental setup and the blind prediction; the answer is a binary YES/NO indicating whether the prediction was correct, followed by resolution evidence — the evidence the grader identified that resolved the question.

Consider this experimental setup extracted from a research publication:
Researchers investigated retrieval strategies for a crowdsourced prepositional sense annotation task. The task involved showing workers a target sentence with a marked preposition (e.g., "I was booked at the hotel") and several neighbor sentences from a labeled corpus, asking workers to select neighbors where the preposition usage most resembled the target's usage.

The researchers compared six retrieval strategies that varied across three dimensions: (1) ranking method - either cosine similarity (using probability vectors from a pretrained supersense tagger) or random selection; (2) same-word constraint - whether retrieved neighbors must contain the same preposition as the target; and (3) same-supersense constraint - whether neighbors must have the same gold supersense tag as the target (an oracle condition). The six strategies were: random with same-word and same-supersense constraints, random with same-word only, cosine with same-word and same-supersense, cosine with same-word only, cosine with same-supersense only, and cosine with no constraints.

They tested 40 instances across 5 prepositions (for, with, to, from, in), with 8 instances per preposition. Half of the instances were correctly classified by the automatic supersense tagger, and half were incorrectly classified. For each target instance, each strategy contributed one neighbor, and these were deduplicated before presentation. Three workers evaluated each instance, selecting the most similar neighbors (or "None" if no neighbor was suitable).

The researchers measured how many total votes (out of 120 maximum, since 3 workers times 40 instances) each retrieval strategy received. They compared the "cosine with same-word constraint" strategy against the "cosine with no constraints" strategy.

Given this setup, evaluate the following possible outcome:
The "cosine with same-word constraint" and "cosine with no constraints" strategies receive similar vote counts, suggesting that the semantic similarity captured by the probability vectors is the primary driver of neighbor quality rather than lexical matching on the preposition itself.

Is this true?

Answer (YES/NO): YES